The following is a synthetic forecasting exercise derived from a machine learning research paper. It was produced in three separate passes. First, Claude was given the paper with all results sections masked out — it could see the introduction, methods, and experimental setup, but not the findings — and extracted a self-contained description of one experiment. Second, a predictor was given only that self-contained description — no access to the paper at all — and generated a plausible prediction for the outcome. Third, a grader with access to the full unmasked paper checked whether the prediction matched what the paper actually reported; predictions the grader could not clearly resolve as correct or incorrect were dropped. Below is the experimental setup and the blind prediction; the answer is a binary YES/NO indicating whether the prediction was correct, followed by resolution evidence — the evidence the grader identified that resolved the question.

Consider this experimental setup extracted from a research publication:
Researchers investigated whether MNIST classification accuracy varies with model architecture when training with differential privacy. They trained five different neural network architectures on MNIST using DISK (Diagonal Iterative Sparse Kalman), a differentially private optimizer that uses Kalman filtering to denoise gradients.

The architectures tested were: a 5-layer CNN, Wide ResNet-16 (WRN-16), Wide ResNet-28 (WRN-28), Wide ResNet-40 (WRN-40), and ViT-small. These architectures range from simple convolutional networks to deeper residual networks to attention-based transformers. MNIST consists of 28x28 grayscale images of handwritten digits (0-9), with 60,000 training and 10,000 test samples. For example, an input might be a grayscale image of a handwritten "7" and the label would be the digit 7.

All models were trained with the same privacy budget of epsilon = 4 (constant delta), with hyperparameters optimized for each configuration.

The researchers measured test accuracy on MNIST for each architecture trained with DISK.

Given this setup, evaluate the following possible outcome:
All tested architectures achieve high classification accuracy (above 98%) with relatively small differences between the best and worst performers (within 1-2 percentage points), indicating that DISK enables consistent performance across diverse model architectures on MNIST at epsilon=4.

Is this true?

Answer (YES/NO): NO